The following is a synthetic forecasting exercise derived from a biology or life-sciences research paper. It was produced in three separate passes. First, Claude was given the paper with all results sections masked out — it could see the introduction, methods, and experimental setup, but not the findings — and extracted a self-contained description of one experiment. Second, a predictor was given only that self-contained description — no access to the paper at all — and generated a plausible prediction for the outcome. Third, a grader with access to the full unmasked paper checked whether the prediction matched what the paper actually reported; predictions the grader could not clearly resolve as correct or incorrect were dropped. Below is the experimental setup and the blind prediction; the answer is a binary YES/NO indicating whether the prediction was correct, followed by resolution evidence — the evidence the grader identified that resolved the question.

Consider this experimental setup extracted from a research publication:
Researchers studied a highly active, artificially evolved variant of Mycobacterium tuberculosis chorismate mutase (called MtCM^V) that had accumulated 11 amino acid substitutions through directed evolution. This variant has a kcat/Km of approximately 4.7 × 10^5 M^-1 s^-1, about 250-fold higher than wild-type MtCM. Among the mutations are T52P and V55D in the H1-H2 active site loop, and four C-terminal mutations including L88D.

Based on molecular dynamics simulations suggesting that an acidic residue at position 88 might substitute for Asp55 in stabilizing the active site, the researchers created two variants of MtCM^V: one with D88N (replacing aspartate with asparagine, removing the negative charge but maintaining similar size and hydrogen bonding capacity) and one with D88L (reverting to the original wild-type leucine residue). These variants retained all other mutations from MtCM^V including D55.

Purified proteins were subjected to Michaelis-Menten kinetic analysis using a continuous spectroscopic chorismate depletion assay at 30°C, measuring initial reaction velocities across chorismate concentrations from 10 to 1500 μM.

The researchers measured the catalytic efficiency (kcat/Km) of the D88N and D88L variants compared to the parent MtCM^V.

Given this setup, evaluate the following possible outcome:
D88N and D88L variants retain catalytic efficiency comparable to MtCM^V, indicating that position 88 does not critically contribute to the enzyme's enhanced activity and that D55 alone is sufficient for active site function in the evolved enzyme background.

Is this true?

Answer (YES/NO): NO